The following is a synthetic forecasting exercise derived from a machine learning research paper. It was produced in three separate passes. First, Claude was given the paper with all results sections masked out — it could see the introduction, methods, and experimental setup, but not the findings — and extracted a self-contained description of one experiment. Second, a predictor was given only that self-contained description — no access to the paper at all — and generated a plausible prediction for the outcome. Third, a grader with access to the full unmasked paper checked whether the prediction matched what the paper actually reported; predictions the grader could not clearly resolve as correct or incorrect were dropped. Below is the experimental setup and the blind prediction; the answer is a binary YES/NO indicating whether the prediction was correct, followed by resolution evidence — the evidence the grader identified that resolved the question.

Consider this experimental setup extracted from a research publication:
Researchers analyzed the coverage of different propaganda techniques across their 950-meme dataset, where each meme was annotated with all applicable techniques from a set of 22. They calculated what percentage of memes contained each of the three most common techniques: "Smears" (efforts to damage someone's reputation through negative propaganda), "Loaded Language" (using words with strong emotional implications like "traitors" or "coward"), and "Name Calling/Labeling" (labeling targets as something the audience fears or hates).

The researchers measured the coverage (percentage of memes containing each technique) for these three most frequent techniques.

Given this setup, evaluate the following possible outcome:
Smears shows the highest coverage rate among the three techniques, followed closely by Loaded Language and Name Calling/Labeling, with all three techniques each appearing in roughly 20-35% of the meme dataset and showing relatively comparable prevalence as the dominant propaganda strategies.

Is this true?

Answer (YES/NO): NO